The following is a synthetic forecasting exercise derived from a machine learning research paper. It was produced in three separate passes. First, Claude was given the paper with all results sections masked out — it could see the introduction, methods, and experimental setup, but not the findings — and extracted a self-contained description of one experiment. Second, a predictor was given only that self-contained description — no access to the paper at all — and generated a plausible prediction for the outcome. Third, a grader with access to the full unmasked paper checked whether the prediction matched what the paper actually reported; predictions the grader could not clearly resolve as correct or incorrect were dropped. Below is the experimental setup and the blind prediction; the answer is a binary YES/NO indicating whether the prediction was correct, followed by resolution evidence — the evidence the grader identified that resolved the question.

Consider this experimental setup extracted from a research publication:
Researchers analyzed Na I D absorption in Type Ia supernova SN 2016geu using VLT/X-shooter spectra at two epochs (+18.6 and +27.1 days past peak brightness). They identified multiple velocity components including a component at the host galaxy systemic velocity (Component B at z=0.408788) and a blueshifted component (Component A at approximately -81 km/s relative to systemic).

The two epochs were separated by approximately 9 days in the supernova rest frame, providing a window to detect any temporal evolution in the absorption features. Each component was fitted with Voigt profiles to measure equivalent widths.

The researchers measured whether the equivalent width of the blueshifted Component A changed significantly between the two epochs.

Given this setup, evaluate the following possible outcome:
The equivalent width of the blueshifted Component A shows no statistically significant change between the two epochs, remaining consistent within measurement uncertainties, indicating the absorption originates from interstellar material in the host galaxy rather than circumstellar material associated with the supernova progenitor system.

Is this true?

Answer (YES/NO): YES